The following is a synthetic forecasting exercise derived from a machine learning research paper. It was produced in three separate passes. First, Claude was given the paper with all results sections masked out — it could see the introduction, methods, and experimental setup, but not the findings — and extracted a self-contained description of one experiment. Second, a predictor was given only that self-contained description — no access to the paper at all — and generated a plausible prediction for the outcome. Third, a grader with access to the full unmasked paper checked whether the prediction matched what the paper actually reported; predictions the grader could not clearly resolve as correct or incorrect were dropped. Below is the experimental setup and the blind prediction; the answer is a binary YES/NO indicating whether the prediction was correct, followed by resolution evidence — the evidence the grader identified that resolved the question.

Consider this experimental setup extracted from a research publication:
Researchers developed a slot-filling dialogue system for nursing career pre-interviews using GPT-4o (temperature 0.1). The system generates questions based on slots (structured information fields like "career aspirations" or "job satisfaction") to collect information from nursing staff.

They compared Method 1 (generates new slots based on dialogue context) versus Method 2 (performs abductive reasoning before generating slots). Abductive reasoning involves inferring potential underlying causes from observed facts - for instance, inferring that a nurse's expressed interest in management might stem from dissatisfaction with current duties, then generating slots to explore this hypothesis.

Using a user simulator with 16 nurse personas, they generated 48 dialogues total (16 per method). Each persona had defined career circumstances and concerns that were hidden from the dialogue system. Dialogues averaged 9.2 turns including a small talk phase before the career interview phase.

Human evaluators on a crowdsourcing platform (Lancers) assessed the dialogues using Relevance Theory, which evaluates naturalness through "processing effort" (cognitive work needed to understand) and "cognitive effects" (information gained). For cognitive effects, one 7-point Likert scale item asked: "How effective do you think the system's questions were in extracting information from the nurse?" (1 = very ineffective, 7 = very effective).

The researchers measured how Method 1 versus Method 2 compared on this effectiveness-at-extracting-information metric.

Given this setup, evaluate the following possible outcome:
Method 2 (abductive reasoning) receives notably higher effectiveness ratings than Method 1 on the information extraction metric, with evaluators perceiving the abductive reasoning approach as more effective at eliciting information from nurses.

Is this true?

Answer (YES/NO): NO